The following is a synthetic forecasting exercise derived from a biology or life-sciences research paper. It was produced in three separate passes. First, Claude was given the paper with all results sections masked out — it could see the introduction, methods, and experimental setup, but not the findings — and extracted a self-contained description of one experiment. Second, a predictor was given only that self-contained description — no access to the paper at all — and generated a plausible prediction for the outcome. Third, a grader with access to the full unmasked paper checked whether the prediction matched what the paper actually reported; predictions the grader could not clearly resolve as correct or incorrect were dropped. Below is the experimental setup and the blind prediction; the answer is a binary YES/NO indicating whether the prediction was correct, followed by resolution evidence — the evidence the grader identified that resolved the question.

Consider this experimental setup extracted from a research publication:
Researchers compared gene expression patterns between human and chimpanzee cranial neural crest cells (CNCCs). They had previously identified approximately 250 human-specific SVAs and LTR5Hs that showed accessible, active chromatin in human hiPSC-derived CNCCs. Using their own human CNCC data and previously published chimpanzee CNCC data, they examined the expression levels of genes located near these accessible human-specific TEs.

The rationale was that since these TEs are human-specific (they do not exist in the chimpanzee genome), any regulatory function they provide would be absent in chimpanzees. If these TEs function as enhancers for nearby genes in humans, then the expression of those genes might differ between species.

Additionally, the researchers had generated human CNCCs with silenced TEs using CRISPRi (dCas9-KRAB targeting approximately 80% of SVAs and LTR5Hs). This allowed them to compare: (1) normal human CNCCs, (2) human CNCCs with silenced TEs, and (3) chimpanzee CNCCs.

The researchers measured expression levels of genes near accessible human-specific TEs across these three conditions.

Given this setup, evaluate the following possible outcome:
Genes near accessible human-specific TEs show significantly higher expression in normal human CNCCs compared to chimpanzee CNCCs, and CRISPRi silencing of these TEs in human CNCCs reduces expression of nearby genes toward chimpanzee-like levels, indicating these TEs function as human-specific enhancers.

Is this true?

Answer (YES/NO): YES